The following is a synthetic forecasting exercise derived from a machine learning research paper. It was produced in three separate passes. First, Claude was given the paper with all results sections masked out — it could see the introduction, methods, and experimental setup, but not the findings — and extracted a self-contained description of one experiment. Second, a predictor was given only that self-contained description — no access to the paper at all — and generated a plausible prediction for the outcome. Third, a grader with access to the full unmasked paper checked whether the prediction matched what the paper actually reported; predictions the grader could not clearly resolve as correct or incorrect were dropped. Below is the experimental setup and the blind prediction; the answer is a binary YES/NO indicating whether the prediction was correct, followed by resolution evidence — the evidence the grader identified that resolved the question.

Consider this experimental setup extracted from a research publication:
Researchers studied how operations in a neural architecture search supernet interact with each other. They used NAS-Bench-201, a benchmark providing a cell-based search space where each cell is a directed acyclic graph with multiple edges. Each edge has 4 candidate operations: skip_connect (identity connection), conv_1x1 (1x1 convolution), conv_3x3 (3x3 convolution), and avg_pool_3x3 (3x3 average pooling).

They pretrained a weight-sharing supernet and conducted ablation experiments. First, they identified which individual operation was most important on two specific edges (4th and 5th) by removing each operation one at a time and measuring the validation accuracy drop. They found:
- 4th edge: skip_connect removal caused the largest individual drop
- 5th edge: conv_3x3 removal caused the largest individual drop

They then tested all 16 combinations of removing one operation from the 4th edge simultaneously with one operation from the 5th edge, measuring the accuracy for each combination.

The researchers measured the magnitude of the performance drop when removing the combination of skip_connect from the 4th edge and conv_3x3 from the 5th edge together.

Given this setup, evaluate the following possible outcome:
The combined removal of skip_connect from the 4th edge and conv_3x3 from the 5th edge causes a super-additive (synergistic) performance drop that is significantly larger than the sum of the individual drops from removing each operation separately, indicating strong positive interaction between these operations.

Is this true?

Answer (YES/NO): NO